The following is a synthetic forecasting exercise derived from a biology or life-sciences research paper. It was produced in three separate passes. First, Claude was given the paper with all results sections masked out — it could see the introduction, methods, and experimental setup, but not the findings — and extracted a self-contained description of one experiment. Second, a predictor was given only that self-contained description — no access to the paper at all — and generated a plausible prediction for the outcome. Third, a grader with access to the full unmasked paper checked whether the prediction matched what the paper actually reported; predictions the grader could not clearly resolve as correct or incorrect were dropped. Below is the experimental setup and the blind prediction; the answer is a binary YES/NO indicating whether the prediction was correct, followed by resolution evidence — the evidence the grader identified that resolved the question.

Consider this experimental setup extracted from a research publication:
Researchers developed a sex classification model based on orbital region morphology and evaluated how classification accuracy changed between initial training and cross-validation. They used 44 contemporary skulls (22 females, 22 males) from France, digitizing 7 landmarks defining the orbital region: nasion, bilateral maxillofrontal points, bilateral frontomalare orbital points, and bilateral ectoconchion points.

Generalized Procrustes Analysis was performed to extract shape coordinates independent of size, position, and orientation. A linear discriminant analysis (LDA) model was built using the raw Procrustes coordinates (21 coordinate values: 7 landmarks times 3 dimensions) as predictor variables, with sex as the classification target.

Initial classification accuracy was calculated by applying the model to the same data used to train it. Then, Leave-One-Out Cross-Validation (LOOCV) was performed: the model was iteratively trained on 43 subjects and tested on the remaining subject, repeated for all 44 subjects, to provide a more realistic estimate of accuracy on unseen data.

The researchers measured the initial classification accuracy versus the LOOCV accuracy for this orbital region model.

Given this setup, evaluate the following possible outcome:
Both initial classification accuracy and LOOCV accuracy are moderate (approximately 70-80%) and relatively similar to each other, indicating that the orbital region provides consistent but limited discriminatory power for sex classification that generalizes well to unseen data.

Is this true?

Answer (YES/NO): NO